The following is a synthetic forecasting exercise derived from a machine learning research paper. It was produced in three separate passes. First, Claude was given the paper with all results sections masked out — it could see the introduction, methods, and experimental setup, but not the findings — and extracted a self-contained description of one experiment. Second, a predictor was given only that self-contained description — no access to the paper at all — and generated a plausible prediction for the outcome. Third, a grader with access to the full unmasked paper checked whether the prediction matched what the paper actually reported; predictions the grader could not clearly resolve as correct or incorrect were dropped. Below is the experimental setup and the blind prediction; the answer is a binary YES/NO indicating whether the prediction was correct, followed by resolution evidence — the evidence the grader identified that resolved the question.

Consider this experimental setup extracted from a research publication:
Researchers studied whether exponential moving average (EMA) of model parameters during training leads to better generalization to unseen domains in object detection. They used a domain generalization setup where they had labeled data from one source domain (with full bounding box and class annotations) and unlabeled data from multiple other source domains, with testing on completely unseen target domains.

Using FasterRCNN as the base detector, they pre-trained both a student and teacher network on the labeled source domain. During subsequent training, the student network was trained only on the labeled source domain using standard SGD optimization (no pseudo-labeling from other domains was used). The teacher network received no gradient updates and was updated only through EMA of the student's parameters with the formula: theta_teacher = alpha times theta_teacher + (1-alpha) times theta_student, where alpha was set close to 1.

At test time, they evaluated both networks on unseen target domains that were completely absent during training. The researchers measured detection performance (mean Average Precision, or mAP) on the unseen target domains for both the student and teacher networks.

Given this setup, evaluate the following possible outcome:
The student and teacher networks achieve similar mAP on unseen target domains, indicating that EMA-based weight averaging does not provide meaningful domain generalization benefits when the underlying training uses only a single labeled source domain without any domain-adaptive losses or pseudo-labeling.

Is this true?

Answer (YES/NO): NO